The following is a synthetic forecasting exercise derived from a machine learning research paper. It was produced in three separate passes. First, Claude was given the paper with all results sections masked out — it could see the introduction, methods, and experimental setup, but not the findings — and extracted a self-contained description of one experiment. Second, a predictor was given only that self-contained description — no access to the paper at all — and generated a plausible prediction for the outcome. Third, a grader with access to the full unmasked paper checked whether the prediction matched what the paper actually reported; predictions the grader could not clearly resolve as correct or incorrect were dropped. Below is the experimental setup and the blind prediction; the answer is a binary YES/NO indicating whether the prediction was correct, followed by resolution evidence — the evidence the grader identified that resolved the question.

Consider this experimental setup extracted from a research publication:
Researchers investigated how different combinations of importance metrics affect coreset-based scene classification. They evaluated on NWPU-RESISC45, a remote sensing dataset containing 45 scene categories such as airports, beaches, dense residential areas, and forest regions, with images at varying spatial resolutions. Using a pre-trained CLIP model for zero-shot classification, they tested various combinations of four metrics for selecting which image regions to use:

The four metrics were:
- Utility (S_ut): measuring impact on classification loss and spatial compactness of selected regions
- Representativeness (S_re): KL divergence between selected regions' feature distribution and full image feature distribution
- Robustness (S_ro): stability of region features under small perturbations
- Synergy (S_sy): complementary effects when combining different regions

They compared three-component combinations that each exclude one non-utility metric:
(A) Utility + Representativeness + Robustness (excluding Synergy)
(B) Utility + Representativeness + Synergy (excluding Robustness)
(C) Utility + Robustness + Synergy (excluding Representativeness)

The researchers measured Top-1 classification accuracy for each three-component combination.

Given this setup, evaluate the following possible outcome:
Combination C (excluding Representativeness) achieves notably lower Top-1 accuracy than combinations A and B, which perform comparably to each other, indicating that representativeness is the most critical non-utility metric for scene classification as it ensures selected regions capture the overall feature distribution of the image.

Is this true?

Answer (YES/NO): NO